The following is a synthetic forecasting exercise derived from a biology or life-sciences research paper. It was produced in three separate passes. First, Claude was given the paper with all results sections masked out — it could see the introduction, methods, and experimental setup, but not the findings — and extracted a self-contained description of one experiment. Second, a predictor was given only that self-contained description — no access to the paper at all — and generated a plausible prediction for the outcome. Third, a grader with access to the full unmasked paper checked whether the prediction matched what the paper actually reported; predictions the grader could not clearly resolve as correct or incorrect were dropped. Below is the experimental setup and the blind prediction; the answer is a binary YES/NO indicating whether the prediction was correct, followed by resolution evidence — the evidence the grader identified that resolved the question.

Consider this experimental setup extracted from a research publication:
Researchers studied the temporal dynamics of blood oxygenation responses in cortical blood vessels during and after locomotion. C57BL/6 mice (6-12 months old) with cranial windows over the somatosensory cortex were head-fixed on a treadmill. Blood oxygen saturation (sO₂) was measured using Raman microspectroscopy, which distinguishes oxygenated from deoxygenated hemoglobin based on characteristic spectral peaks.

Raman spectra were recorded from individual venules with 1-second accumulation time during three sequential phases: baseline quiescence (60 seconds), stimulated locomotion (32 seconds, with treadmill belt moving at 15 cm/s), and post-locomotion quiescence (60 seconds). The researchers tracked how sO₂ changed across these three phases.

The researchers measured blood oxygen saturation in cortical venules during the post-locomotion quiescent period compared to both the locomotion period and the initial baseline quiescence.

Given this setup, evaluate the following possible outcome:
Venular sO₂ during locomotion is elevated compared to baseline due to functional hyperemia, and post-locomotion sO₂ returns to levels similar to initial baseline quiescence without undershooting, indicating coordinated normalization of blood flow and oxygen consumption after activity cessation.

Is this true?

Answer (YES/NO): YES